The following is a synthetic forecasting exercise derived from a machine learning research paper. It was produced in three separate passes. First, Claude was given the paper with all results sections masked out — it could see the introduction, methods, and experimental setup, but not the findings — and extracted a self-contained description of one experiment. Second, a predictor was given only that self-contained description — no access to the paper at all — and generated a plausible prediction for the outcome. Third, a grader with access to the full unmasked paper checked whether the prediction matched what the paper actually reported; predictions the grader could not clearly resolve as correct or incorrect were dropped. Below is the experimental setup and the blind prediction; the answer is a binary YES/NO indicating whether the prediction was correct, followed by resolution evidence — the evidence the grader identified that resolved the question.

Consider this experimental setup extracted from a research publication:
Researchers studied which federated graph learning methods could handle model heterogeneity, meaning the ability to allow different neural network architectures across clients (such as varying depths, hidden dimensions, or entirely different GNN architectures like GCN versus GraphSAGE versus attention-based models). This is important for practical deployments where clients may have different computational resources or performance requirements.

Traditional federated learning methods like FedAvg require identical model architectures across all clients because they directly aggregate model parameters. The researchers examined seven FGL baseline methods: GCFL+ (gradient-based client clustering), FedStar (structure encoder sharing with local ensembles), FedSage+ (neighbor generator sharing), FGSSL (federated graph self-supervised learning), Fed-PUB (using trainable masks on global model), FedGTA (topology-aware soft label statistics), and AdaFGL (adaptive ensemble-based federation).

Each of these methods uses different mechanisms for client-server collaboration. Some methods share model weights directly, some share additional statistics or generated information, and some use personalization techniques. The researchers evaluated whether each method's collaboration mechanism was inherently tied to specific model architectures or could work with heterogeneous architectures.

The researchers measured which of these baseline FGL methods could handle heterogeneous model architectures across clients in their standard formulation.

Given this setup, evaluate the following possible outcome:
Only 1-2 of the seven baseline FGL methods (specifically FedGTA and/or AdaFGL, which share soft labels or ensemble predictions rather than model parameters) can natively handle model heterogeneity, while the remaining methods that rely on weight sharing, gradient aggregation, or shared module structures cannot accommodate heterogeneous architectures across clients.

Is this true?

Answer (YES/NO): NO